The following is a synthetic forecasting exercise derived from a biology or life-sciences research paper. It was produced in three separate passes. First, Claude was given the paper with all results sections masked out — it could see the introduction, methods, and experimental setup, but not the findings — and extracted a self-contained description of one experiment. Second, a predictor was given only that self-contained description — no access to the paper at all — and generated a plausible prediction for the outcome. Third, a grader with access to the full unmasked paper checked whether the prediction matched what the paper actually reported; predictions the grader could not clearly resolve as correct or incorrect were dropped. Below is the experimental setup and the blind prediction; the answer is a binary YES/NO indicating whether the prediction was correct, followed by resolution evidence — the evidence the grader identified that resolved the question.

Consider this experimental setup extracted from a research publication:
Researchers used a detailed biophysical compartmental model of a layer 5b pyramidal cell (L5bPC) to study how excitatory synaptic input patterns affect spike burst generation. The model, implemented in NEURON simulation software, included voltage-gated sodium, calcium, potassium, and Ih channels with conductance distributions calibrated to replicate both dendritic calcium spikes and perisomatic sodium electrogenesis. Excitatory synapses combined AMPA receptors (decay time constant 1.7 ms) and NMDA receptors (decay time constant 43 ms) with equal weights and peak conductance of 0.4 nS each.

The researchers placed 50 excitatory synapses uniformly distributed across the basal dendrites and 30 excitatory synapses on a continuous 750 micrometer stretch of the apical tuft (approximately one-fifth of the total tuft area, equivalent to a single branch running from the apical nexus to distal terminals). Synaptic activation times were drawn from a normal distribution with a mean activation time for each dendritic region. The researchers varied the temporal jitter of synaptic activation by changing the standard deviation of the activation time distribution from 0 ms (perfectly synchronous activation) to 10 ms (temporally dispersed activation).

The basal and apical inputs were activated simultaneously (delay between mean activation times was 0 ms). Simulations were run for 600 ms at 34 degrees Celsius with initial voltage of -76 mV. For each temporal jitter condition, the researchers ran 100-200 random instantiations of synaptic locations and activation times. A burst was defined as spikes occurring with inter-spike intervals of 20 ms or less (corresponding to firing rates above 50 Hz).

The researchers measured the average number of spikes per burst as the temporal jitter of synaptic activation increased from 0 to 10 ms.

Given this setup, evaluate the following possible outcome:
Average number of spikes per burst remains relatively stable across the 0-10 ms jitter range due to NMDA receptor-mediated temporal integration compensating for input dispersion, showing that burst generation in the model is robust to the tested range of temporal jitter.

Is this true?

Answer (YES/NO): NO